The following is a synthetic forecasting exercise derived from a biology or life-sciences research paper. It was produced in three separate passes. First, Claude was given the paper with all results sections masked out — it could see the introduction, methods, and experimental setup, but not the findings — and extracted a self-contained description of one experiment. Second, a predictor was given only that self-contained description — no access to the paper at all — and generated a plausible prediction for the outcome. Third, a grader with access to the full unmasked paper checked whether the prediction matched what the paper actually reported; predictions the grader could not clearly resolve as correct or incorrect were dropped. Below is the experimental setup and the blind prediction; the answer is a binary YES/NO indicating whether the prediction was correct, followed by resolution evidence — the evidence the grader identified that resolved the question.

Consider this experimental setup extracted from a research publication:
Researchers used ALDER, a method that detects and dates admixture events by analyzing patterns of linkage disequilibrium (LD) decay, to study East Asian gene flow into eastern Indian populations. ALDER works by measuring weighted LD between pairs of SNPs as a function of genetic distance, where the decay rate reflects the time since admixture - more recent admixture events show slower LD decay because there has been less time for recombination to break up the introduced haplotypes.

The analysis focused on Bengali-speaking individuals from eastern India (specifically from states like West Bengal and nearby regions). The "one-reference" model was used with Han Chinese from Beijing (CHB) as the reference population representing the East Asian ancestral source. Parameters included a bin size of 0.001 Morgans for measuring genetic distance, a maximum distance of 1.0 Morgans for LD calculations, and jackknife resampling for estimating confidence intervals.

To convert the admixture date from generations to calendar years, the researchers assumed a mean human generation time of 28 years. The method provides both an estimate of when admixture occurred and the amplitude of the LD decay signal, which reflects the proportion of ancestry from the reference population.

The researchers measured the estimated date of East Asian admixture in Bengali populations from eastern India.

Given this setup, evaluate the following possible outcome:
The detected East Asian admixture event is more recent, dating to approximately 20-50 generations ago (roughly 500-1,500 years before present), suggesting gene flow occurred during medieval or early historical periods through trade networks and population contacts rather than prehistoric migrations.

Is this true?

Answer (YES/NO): NO